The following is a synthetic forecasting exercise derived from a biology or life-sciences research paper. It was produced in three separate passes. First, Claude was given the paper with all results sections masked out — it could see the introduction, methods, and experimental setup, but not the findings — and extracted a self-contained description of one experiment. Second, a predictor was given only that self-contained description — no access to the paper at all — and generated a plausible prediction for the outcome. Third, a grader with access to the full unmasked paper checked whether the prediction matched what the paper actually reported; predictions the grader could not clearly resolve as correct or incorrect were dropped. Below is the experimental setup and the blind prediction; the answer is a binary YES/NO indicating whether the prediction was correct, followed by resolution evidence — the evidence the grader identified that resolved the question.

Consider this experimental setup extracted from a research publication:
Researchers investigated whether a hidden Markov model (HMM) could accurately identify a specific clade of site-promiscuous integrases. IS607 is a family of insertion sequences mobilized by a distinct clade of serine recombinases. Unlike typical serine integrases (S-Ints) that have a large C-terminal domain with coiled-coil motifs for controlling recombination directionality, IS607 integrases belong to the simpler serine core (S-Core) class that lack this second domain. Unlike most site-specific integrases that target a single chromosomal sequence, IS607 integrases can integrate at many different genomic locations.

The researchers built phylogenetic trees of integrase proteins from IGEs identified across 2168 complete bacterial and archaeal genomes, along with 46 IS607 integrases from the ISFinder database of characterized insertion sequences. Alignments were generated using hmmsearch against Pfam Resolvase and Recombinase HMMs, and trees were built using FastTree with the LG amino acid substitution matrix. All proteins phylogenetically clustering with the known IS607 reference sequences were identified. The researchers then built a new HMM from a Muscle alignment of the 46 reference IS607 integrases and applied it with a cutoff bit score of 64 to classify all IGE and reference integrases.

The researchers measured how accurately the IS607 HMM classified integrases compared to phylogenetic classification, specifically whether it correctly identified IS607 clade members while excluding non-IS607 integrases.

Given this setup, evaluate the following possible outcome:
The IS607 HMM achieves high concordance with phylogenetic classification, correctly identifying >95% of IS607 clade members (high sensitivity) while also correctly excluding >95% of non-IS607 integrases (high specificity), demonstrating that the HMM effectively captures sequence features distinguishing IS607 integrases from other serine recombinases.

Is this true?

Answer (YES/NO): YES